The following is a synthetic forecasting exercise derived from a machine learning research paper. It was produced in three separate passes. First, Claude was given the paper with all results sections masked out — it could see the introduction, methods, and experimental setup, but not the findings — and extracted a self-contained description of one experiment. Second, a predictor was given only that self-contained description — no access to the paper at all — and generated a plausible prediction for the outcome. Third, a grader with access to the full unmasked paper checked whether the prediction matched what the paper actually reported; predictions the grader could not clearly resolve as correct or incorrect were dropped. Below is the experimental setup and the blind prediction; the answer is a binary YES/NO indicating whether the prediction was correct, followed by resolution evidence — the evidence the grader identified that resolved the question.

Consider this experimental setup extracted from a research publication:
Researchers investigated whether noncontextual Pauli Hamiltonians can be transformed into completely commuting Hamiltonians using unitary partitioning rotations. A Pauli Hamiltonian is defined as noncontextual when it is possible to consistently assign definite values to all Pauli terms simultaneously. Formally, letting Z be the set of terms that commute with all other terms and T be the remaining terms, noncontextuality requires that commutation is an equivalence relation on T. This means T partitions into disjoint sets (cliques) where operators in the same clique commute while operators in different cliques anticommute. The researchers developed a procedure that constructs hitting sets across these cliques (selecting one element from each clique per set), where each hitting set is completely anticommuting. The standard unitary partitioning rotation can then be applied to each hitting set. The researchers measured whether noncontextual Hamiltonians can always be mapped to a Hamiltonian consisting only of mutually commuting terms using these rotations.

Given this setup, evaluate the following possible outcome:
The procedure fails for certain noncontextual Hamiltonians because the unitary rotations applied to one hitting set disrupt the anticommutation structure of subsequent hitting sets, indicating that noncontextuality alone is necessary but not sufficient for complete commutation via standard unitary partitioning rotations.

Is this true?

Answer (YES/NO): NO